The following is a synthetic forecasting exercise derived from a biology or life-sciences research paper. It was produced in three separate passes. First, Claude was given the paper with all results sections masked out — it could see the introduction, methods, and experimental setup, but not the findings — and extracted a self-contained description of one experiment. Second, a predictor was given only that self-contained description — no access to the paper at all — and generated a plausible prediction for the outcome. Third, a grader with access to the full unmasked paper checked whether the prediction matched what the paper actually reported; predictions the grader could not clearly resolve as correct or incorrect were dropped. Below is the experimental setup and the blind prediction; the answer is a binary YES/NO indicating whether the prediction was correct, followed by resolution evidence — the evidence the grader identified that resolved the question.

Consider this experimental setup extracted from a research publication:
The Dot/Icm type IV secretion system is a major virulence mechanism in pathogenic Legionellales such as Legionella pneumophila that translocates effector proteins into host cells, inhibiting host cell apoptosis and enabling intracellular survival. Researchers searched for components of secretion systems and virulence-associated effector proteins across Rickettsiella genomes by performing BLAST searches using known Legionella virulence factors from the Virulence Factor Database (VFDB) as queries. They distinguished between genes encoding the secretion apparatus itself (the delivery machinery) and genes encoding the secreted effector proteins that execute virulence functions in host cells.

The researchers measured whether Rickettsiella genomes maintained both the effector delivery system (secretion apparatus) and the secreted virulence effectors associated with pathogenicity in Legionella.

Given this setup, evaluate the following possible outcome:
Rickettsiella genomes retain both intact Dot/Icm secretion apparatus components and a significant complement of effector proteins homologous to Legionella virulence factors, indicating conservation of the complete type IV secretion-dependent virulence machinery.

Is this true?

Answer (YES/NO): NO